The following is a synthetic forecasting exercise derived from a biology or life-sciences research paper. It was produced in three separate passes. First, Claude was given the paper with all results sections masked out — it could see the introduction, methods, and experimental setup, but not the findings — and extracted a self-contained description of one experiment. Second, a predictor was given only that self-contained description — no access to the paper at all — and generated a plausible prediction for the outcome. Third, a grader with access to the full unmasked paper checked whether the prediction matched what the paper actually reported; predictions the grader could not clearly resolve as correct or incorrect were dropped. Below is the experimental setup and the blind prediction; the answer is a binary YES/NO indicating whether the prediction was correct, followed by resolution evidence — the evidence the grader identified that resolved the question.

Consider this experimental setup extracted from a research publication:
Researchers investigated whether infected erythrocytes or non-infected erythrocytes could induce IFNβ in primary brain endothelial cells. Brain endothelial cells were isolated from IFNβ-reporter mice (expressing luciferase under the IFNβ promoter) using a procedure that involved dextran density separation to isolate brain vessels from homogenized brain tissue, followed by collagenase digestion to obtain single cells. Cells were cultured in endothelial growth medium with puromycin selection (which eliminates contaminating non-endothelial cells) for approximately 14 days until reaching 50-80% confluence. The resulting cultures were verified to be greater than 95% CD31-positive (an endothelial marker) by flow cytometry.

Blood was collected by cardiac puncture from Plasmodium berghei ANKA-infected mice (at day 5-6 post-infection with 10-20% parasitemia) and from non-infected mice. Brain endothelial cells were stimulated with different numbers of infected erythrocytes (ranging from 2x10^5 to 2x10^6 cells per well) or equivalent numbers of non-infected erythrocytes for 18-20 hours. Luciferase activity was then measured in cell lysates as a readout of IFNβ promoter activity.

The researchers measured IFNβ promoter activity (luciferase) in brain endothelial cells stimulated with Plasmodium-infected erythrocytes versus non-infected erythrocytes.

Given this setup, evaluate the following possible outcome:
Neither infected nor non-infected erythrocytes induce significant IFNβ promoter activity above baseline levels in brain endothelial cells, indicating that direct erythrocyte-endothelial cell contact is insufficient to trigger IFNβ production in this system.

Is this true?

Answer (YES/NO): YES